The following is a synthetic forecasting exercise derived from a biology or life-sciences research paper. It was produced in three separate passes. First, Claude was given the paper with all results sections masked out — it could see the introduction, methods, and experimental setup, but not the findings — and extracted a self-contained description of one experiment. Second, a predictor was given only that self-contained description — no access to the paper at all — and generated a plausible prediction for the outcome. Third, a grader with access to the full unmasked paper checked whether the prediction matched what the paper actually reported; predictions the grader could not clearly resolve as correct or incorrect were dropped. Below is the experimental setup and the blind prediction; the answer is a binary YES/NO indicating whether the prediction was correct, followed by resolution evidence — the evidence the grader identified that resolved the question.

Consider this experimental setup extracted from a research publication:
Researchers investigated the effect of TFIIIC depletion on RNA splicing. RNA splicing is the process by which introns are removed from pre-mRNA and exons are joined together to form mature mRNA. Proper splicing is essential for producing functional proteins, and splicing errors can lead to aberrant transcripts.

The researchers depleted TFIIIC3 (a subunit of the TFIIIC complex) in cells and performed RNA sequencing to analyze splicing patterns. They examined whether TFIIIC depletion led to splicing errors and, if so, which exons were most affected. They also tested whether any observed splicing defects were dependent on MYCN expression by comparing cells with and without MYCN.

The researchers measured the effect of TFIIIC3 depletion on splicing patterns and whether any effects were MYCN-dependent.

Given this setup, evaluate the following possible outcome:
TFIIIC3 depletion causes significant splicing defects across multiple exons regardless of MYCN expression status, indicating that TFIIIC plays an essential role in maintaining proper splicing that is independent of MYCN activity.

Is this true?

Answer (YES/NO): NO